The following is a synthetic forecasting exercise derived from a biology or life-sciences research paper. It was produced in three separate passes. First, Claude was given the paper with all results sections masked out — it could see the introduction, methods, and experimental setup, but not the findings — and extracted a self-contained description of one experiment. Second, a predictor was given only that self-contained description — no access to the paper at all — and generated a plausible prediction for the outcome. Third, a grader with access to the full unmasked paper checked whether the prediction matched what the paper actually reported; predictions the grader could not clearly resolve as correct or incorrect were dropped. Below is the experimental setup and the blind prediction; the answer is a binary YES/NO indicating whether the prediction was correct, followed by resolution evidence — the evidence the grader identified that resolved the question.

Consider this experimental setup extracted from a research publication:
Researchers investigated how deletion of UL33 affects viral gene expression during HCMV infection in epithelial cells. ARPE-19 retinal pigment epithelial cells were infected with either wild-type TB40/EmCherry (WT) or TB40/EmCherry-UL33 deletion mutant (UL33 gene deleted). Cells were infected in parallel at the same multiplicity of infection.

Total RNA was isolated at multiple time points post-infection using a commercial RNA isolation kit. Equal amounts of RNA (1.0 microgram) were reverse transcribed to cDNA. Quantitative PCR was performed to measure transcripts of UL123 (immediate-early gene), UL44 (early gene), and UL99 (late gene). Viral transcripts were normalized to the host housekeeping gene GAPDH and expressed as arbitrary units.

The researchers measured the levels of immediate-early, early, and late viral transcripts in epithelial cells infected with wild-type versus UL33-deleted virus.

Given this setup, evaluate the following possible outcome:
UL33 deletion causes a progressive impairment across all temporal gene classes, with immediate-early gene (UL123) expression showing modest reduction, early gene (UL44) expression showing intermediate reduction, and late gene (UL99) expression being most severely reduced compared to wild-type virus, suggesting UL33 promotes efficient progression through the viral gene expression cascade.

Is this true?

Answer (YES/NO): NO